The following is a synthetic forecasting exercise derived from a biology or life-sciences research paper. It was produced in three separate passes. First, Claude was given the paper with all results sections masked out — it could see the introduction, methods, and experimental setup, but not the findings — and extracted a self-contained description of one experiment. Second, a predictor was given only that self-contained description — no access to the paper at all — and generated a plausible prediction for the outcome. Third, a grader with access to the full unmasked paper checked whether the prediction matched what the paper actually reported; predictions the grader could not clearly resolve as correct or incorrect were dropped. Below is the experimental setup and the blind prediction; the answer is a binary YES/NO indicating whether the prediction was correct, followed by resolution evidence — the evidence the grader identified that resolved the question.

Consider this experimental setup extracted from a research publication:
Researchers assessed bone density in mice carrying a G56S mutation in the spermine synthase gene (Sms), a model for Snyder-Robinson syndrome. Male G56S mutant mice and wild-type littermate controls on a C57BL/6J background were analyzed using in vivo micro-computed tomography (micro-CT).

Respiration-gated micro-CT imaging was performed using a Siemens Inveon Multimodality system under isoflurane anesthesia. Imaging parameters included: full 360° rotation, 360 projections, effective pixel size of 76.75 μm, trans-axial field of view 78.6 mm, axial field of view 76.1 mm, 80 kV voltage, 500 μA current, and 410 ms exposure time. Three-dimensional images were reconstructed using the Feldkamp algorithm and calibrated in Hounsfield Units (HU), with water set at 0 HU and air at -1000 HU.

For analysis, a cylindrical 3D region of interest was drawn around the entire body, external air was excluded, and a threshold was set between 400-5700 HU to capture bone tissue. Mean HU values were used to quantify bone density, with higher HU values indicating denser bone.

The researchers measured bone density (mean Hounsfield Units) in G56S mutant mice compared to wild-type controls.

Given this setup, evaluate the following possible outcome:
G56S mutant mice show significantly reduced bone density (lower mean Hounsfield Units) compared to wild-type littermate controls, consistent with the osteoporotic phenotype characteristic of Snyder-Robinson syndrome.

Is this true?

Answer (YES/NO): YES